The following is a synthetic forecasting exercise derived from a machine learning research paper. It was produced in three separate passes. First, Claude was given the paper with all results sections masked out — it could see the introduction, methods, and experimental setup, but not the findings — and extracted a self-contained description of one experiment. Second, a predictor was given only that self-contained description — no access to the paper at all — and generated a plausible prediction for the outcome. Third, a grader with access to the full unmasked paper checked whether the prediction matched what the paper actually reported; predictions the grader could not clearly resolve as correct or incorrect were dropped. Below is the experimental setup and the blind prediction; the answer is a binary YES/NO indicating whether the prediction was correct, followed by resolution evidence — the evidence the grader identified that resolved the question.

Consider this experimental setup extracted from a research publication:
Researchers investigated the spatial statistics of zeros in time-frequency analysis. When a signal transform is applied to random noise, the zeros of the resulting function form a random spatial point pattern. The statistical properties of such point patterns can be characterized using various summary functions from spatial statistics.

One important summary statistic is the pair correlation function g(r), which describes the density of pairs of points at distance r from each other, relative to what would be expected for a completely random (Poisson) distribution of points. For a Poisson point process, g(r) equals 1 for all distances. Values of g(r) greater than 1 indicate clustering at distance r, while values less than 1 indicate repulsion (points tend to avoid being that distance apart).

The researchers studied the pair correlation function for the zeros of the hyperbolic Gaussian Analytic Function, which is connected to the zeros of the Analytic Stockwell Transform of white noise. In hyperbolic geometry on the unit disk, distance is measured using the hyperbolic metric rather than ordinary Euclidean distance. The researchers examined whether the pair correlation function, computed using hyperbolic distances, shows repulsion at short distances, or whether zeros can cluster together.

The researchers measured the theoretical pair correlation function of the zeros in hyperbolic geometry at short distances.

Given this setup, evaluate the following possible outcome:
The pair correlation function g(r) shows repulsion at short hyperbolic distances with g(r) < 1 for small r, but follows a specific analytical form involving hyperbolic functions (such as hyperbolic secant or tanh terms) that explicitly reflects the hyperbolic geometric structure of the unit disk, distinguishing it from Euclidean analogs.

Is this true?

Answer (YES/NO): NO